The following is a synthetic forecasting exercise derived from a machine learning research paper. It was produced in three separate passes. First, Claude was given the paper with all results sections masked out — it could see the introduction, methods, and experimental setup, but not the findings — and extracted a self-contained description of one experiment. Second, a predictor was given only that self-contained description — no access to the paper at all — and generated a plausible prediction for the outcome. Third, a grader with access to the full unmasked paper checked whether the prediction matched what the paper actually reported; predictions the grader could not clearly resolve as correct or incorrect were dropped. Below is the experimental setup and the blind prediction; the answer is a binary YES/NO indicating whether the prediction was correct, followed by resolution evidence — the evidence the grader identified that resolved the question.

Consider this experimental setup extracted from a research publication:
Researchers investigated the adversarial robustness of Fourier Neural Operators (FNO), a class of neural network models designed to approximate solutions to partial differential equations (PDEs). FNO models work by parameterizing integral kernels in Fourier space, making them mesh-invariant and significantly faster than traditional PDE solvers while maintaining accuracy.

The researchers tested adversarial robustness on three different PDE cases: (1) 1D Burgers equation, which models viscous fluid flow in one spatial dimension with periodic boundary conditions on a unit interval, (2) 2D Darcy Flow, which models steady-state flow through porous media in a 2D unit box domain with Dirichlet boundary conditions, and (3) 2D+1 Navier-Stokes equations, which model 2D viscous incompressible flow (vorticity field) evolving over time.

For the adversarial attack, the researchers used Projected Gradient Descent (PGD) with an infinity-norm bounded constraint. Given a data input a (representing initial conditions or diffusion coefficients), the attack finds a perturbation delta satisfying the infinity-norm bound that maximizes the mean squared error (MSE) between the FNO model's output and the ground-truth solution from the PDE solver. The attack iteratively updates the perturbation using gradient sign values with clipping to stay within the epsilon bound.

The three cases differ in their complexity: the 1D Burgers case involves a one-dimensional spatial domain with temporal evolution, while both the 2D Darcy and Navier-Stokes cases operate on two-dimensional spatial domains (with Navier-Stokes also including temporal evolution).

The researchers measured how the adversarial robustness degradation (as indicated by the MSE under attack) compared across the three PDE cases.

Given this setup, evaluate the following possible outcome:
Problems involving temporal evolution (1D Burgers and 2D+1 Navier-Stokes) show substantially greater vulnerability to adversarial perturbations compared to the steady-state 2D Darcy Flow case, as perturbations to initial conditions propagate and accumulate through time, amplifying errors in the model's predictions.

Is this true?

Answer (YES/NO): NO